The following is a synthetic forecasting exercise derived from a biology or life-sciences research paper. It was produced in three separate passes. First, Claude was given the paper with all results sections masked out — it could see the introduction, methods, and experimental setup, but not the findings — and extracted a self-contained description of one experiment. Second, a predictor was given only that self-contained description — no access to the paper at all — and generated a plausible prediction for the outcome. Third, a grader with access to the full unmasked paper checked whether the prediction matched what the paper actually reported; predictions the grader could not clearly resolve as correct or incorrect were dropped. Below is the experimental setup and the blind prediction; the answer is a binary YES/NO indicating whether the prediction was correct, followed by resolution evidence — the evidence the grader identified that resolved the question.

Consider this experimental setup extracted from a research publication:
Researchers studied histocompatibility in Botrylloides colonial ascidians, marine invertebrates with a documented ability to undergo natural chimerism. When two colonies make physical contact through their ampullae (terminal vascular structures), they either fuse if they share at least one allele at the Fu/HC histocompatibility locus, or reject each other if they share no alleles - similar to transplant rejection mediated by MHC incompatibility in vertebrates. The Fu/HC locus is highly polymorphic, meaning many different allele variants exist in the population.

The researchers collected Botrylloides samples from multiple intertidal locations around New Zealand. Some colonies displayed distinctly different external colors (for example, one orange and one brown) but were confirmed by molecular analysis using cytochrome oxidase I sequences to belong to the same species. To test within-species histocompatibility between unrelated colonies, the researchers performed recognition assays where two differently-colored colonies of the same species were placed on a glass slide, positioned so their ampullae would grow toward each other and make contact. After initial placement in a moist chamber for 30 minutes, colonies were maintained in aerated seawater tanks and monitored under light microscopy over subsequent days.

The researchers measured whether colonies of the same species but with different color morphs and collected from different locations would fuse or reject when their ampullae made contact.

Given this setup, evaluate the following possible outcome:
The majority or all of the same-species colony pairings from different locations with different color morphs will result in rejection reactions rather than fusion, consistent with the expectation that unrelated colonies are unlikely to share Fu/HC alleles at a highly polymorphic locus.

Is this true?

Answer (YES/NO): YES